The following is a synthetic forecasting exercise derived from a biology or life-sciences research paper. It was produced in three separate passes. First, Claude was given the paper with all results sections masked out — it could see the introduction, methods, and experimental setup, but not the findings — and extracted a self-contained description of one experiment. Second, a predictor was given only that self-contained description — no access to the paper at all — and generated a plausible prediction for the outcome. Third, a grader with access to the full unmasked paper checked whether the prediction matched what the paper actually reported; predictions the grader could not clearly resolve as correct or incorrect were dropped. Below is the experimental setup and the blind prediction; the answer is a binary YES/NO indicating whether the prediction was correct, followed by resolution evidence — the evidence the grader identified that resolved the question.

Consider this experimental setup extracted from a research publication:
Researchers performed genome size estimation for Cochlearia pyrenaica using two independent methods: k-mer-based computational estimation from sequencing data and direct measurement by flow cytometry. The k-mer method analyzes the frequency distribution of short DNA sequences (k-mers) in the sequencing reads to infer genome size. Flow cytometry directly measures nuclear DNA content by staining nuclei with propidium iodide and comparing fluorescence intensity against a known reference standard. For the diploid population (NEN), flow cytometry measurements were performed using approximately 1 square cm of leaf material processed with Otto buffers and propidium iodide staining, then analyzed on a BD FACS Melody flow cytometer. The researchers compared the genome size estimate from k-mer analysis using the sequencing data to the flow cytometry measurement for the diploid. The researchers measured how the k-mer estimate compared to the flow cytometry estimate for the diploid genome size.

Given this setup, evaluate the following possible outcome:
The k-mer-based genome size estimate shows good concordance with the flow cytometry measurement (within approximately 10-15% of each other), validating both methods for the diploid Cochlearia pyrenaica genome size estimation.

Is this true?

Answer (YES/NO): NO